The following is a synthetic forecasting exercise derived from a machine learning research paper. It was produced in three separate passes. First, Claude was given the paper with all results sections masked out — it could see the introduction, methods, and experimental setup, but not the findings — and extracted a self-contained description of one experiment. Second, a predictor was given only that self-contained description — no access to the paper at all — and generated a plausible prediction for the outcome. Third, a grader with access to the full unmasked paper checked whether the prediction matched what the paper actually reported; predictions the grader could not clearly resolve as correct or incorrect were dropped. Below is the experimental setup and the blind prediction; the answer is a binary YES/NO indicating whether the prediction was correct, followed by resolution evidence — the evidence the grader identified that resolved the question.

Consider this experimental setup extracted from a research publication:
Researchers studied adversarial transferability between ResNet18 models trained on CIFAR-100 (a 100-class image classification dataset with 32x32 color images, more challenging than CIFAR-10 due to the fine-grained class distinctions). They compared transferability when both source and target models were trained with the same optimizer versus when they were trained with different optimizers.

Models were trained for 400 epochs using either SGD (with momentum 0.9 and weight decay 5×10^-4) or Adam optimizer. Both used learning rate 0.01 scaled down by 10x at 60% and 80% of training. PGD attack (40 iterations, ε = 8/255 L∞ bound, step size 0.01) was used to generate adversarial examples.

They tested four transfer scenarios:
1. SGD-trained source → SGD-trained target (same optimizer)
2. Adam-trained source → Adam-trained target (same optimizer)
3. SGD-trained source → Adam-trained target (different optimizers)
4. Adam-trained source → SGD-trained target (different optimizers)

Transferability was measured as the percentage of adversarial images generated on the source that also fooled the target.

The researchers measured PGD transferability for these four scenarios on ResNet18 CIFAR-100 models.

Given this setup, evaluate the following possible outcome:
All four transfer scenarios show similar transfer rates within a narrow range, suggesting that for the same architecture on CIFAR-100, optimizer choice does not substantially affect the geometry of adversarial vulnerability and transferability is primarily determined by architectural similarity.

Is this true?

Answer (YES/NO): NO